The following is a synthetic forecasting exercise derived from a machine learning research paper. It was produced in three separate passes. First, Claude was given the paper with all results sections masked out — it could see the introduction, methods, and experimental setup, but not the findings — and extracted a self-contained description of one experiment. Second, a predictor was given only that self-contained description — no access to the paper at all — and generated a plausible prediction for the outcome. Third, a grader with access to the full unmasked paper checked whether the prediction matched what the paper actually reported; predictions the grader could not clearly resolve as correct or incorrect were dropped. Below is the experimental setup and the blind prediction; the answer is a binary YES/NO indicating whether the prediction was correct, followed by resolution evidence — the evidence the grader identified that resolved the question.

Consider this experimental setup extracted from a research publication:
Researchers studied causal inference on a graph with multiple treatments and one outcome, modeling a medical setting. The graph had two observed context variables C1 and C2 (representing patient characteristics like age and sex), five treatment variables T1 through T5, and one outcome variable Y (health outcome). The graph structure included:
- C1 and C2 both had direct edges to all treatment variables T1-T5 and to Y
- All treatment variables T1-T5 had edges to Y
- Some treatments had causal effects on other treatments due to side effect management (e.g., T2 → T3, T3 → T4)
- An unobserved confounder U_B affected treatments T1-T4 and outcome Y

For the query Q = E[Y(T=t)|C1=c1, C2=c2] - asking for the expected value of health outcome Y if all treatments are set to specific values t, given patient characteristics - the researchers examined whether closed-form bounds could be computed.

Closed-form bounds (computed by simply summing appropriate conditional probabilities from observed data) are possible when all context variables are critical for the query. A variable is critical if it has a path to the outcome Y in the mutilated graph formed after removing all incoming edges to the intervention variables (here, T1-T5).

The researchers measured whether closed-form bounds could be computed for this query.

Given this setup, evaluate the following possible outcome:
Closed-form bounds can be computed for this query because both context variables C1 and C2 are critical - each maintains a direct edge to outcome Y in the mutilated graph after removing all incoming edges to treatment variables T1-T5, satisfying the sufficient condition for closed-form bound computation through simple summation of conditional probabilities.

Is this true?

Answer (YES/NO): YES